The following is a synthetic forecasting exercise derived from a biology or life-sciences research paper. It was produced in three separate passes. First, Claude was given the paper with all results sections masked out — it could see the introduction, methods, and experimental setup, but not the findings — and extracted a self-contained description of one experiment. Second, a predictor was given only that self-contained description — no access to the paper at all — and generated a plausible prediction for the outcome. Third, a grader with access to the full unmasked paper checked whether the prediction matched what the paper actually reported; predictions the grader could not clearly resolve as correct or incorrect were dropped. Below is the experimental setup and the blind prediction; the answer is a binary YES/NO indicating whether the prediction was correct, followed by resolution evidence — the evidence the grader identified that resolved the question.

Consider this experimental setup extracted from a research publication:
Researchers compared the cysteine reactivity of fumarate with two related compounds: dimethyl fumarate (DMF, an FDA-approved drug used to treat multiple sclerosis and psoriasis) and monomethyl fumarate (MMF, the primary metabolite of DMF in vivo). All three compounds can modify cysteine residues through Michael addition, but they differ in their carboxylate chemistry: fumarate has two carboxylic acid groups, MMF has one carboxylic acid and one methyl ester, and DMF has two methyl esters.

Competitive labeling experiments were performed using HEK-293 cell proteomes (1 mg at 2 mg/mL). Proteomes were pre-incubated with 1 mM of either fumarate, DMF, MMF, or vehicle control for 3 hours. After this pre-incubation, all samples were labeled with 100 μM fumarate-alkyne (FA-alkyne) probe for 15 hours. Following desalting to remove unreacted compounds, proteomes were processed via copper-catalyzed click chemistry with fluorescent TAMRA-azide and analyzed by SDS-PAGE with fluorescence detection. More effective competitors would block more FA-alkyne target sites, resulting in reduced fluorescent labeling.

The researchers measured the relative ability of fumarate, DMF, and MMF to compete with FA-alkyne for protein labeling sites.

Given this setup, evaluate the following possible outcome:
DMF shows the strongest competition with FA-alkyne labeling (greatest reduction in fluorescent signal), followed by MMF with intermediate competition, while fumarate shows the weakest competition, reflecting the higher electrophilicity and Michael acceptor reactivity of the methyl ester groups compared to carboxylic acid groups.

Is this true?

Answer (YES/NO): NO